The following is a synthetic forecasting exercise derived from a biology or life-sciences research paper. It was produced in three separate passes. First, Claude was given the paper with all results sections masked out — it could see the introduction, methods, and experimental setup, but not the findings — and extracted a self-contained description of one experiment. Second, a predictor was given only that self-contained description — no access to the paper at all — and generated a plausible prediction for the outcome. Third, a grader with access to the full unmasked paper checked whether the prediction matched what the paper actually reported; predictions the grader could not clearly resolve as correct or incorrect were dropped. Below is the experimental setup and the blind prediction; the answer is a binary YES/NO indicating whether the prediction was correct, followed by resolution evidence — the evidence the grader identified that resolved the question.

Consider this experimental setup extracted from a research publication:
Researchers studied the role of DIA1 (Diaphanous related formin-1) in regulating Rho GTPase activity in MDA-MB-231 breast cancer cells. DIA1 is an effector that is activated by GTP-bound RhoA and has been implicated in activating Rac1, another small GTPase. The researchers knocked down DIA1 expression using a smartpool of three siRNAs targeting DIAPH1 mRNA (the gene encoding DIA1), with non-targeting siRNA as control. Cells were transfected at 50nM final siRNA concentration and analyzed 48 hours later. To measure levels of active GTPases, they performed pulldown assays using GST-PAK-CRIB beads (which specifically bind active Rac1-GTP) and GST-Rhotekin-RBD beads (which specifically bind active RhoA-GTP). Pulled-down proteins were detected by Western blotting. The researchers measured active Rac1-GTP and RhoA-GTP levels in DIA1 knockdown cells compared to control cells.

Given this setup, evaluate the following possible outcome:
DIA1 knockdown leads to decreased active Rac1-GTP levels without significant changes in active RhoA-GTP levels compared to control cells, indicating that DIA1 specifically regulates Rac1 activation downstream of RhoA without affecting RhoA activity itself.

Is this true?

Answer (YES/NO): NO